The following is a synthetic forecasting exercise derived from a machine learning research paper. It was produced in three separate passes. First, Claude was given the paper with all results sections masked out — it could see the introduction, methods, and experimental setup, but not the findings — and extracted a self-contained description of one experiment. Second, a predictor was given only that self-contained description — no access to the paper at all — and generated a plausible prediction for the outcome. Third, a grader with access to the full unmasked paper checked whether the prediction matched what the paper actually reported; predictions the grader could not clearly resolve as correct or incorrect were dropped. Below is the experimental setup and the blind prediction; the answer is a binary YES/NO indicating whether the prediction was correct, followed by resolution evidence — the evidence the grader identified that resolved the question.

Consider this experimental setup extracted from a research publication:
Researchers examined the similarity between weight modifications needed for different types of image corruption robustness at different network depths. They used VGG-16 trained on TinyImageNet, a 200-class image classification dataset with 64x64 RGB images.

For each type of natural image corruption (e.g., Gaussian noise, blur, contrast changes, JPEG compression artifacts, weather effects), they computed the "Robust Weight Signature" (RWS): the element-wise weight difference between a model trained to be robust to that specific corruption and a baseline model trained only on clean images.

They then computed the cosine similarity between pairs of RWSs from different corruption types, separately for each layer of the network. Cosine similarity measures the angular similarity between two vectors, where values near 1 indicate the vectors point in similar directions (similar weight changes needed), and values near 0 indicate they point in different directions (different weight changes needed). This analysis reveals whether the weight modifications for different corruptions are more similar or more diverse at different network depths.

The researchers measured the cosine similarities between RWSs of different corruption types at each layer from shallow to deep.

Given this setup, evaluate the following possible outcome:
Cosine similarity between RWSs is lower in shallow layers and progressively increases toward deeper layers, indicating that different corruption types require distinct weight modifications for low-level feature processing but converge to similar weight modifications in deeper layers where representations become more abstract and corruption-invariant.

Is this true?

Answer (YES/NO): YES